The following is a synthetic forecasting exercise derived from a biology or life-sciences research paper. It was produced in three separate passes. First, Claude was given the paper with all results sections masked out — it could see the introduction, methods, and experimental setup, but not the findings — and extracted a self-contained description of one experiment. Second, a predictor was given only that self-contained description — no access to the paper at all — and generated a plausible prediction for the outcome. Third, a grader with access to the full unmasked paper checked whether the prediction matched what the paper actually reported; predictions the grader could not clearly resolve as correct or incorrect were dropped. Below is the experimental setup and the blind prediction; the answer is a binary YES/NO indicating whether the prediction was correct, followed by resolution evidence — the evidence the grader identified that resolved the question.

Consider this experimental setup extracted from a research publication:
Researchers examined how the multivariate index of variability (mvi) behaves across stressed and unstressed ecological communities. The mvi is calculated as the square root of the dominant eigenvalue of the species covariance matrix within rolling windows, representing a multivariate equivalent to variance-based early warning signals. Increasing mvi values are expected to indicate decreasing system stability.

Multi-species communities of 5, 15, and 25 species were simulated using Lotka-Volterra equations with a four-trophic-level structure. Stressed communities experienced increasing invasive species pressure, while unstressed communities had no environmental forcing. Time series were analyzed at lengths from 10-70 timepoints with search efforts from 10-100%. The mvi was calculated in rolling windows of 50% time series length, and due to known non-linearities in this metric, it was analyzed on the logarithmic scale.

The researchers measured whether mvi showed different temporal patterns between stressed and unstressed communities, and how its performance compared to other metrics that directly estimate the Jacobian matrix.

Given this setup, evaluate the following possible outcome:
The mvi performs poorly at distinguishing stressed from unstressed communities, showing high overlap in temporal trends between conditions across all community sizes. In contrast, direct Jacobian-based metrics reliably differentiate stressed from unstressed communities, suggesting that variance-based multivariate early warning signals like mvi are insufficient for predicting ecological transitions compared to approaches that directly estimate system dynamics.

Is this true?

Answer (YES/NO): NO